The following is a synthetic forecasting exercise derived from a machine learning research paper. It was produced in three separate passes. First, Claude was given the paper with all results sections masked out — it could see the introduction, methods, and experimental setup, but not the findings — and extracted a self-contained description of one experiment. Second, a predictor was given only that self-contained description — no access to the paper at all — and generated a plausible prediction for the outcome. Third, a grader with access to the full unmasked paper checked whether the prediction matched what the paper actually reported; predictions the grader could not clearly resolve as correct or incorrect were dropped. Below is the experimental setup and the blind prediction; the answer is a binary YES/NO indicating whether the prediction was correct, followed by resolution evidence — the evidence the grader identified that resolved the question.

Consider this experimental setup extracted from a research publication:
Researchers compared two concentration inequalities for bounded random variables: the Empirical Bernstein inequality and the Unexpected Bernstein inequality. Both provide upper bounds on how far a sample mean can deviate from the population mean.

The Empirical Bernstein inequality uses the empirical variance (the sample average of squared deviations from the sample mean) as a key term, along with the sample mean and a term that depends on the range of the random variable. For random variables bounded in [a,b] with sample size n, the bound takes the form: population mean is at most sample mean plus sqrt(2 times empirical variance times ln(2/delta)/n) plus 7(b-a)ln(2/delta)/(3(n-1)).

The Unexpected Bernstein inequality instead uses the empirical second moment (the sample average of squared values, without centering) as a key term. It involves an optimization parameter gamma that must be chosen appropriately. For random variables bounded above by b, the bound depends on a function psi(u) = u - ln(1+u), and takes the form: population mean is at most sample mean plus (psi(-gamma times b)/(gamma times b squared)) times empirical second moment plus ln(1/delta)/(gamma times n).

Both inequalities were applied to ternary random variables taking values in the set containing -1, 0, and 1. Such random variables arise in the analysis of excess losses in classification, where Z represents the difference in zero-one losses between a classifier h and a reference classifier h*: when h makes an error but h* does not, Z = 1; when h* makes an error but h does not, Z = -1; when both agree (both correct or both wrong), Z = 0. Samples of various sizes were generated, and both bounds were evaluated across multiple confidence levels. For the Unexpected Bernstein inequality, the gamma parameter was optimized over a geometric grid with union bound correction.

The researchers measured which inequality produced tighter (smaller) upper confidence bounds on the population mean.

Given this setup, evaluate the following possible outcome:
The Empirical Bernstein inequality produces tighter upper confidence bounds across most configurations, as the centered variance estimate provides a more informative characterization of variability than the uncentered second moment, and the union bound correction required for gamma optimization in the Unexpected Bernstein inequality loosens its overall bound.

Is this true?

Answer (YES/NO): NO